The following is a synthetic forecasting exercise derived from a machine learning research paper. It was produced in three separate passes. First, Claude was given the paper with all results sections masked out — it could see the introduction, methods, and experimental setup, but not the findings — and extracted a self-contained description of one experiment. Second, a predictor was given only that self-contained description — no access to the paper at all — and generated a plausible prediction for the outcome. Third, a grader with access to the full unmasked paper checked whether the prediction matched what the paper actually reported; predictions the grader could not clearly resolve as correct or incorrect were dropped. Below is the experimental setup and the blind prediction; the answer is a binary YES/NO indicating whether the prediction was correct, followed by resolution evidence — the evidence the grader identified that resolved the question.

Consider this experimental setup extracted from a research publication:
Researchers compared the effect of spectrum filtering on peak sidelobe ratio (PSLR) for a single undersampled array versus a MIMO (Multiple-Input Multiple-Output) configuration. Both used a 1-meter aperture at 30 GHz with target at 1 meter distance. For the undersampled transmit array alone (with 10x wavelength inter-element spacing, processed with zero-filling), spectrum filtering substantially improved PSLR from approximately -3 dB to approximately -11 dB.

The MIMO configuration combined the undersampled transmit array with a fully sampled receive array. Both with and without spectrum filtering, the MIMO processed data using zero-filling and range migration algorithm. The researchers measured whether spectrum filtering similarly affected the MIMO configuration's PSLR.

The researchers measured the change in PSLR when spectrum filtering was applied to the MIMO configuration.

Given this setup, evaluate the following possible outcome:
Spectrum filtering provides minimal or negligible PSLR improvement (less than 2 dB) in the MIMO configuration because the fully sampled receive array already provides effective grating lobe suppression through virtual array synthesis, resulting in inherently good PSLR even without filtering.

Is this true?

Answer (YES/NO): NO